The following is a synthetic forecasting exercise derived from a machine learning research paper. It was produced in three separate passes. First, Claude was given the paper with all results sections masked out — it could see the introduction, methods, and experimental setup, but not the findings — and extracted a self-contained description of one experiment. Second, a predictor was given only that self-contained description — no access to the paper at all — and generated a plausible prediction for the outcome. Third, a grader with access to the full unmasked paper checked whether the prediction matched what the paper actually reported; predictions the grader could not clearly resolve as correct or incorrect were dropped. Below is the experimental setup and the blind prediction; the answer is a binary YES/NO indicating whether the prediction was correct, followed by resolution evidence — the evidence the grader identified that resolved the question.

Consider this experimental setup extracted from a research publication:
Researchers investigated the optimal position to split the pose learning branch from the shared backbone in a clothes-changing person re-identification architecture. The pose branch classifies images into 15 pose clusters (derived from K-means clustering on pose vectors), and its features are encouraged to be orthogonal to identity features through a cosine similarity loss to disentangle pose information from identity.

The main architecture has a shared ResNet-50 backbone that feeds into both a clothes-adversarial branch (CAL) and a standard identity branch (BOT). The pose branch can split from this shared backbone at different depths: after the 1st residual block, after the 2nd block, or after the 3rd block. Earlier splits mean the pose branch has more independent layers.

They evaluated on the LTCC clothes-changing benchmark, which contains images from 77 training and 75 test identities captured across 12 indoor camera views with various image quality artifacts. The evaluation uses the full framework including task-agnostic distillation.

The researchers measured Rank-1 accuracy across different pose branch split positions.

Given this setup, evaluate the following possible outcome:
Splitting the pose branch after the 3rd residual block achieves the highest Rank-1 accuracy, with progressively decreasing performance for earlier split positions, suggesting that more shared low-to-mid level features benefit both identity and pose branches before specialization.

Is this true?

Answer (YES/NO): NO